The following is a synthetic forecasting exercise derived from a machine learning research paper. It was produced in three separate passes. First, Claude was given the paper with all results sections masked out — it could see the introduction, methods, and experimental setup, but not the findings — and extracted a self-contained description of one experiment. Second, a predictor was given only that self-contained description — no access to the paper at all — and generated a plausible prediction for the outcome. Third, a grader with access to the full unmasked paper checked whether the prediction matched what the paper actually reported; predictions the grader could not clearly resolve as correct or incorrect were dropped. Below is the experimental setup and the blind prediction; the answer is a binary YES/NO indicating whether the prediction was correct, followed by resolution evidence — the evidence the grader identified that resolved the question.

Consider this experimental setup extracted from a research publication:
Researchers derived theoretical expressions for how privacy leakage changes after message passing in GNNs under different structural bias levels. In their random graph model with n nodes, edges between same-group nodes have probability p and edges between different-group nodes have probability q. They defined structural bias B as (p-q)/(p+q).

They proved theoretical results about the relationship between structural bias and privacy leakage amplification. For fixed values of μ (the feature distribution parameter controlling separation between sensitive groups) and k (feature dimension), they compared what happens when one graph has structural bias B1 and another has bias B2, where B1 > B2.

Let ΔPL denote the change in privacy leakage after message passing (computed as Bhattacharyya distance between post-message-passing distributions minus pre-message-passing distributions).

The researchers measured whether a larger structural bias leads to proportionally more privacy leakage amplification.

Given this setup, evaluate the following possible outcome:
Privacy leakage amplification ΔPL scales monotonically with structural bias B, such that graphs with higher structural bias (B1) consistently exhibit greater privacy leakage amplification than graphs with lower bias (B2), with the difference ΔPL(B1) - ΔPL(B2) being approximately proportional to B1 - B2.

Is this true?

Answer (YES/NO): NO